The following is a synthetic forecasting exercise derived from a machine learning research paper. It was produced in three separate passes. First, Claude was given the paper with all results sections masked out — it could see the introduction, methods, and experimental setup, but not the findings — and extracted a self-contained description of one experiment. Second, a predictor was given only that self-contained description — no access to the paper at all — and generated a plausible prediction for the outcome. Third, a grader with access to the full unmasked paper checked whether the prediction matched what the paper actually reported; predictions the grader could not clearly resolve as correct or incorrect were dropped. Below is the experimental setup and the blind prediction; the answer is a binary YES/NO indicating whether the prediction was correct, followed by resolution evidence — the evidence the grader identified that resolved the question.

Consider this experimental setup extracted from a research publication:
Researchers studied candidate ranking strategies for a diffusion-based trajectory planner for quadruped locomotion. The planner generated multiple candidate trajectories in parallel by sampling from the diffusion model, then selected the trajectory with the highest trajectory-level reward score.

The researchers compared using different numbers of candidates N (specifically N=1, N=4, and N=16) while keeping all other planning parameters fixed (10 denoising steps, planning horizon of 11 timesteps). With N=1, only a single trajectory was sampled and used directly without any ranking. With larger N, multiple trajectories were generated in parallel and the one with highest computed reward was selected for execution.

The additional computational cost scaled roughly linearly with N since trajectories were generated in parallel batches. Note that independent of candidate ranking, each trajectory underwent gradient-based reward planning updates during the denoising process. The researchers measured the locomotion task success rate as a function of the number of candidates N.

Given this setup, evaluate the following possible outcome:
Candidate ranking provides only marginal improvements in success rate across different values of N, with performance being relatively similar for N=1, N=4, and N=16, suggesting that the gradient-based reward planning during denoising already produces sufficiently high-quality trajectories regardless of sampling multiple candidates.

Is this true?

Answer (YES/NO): NO